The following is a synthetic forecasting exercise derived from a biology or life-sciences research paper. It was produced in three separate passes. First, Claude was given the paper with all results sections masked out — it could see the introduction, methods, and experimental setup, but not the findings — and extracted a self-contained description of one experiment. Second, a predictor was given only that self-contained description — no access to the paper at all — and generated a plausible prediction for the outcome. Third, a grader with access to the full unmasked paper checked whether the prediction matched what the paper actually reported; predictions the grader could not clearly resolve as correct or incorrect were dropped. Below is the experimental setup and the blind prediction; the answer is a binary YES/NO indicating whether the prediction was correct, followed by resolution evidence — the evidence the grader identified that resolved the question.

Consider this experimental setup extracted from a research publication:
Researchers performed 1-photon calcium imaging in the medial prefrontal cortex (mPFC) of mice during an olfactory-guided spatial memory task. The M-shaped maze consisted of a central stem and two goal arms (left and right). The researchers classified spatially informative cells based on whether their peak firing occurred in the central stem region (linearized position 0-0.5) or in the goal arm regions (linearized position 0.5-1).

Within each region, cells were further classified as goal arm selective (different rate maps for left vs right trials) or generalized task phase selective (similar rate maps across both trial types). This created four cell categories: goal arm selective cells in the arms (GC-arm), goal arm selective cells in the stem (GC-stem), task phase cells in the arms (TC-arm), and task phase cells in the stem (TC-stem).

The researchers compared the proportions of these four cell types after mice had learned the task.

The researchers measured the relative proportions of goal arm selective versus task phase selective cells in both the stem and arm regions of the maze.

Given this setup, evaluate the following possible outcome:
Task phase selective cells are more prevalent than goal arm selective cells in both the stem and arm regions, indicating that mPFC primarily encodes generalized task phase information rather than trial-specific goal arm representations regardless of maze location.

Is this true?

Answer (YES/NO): NO